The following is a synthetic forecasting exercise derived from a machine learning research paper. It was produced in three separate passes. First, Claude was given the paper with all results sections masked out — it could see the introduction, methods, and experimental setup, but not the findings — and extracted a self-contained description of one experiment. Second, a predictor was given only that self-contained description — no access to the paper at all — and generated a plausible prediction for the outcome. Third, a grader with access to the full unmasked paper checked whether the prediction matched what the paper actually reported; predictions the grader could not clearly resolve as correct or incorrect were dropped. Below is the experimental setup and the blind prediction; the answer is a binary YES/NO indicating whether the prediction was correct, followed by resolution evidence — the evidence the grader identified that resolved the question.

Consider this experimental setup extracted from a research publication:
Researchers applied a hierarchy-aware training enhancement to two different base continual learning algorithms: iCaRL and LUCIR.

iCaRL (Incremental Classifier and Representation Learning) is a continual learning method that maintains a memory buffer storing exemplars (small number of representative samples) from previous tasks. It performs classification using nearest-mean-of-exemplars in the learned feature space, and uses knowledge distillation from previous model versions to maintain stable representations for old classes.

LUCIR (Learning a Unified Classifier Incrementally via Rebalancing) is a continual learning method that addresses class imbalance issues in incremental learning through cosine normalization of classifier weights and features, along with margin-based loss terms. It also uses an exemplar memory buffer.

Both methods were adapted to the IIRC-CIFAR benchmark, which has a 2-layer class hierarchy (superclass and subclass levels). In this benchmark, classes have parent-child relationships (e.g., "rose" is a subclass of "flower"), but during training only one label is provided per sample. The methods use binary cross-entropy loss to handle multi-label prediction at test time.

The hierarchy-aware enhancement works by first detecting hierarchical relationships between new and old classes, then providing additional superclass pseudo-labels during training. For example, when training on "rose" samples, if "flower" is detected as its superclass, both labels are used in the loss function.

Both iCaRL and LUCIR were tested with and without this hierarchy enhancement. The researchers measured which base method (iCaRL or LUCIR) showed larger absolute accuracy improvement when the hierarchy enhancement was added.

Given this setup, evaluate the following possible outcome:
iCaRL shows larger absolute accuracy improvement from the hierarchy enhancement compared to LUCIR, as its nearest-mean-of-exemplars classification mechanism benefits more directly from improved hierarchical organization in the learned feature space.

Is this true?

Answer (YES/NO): YES